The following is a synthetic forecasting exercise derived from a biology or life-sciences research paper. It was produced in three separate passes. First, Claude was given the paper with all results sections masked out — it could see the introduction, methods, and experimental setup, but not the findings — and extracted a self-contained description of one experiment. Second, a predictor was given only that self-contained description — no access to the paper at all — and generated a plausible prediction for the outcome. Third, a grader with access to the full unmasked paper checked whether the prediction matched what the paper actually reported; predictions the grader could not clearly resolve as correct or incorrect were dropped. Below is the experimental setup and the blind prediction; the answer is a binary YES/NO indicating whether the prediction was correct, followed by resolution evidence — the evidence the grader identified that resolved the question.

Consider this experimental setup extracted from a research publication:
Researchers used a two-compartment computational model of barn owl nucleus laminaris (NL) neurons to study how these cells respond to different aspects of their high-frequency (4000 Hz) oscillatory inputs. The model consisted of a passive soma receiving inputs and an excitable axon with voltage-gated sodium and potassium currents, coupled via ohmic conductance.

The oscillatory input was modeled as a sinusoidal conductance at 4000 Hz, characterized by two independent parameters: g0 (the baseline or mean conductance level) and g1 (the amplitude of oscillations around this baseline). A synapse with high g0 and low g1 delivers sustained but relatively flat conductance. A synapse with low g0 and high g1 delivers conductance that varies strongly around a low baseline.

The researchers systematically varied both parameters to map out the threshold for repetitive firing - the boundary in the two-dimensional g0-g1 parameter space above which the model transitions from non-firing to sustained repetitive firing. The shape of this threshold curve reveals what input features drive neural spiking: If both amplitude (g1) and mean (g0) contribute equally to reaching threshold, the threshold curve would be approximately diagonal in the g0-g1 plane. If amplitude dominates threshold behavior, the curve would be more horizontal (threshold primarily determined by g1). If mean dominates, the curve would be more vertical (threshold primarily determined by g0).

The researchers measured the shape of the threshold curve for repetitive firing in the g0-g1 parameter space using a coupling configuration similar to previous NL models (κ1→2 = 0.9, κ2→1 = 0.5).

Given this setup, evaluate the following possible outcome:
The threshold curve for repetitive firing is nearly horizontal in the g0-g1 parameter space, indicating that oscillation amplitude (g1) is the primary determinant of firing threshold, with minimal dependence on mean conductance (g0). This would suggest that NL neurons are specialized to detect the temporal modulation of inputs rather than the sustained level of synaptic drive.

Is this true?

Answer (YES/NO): NO